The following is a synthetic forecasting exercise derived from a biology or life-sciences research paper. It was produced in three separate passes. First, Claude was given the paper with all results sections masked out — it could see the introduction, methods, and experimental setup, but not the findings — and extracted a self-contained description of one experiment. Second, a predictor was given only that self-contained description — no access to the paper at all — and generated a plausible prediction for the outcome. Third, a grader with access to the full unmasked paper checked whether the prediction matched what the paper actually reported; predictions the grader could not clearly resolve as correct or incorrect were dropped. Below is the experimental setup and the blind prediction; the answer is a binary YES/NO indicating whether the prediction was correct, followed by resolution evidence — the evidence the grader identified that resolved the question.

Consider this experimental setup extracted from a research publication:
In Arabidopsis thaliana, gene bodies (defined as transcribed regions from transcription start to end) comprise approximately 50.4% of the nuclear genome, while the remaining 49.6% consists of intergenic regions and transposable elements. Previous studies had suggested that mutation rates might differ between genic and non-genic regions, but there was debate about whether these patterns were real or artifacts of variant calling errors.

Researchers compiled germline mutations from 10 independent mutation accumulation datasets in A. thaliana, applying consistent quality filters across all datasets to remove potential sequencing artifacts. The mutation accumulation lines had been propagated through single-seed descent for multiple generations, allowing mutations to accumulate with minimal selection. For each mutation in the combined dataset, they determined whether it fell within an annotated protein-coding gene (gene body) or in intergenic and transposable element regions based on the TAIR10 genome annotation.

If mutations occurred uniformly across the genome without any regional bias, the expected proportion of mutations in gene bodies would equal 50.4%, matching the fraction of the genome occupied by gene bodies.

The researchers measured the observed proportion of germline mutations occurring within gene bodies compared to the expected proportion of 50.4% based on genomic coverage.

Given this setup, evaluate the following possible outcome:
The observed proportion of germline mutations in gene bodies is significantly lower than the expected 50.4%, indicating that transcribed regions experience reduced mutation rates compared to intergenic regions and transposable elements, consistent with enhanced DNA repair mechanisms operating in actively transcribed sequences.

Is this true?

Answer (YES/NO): YES